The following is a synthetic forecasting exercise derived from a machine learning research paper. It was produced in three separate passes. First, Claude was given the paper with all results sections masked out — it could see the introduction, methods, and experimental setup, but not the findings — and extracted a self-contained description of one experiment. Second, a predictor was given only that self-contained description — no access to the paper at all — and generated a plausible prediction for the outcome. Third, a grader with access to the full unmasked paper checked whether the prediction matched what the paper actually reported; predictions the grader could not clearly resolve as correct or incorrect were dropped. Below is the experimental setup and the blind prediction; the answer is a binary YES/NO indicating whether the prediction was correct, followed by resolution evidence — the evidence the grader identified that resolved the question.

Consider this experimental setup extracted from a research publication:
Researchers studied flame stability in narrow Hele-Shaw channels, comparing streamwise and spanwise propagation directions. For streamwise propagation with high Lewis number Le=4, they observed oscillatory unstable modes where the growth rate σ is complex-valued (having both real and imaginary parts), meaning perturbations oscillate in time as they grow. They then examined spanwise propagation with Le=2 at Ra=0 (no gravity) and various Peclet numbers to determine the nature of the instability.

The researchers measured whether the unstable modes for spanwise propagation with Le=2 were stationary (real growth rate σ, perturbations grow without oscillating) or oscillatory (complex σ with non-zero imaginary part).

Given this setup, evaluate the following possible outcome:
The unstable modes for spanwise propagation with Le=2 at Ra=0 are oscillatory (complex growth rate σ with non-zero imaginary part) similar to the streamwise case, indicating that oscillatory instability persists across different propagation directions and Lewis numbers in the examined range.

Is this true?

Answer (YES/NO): NO